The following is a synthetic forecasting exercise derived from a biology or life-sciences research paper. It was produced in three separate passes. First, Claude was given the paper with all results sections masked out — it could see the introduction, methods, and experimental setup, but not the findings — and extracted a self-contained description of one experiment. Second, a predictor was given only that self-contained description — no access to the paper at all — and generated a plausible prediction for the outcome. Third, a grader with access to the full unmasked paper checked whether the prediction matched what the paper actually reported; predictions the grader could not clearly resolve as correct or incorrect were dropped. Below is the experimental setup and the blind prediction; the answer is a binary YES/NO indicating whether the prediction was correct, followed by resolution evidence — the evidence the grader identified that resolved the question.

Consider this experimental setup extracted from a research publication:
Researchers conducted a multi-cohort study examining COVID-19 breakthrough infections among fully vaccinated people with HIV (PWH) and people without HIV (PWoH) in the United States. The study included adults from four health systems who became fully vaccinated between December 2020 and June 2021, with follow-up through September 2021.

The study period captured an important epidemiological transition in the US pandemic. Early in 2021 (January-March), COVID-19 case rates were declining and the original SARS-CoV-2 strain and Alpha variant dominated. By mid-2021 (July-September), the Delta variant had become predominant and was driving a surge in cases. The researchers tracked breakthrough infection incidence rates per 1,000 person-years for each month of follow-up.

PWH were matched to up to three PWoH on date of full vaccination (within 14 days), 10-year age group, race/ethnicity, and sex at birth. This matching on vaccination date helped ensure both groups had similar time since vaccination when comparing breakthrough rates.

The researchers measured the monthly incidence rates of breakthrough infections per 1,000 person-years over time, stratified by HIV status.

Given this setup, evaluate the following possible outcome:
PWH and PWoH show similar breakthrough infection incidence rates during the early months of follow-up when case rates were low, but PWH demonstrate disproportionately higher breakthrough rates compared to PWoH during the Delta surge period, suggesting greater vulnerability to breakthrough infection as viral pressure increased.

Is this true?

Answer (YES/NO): NO